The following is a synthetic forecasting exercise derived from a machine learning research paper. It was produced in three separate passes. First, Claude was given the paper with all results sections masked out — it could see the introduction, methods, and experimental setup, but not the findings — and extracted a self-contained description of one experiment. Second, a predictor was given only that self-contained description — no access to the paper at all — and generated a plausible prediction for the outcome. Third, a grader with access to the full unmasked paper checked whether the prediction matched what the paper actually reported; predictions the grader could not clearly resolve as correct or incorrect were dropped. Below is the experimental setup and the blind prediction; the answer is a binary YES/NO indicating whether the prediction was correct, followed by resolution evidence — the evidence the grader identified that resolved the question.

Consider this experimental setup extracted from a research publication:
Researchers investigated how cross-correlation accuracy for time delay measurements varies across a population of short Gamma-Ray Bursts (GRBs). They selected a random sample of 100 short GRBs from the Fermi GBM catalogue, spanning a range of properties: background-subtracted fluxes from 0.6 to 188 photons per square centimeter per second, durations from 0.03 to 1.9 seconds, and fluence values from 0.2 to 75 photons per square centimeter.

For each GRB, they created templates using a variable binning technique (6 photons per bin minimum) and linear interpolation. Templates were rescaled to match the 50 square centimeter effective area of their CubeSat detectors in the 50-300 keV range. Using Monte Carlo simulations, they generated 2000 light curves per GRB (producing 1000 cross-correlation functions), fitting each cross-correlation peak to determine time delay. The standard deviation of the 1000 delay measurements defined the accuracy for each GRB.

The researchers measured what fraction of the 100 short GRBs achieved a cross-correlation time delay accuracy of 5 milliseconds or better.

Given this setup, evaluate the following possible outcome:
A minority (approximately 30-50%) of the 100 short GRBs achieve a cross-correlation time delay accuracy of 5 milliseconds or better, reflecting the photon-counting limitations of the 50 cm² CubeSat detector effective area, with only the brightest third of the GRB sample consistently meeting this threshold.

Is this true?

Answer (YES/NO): YES